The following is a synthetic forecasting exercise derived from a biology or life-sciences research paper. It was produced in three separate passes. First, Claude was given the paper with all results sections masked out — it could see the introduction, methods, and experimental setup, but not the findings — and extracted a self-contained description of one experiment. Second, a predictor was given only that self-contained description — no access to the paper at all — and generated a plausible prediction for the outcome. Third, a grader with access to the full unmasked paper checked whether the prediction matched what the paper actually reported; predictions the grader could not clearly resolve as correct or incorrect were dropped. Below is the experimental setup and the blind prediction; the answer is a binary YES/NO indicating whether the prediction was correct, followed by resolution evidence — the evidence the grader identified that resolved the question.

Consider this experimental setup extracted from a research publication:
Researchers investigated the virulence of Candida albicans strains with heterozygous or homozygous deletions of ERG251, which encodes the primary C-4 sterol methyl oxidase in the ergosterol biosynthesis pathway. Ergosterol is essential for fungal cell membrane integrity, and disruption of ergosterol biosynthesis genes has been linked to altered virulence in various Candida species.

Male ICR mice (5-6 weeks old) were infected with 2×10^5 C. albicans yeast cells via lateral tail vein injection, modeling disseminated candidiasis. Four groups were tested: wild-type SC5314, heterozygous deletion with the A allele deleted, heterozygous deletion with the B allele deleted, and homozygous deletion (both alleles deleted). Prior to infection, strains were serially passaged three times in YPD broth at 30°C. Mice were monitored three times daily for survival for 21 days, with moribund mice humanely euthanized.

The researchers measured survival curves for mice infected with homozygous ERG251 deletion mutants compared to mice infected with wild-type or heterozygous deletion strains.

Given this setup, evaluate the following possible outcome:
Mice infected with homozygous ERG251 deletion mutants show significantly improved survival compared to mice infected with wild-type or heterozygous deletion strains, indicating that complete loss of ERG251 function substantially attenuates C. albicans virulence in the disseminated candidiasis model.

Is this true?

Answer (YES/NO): YES